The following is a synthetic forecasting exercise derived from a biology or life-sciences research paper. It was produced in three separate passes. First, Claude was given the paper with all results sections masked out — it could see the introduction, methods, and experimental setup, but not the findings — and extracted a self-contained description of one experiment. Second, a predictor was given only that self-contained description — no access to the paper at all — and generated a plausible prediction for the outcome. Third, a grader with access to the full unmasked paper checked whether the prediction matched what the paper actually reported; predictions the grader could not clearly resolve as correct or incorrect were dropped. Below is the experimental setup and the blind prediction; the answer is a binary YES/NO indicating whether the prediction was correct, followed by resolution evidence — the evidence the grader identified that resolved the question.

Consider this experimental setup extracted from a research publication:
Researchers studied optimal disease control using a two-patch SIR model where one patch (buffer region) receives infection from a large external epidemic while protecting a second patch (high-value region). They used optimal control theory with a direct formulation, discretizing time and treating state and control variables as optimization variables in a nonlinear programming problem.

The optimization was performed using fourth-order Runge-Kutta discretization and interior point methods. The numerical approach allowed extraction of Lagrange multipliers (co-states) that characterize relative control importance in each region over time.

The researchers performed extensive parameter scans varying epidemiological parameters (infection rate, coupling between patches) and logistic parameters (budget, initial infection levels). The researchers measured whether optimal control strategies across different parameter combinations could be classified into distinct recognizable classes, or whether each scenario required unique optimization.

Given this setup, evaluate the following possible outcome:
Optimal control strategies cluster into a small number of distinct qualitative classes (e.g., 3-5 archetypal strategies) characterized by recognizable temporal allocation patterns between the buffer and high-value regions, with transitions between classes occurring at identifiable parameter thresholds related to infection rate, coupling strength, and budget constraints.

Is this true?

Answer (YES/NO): YES